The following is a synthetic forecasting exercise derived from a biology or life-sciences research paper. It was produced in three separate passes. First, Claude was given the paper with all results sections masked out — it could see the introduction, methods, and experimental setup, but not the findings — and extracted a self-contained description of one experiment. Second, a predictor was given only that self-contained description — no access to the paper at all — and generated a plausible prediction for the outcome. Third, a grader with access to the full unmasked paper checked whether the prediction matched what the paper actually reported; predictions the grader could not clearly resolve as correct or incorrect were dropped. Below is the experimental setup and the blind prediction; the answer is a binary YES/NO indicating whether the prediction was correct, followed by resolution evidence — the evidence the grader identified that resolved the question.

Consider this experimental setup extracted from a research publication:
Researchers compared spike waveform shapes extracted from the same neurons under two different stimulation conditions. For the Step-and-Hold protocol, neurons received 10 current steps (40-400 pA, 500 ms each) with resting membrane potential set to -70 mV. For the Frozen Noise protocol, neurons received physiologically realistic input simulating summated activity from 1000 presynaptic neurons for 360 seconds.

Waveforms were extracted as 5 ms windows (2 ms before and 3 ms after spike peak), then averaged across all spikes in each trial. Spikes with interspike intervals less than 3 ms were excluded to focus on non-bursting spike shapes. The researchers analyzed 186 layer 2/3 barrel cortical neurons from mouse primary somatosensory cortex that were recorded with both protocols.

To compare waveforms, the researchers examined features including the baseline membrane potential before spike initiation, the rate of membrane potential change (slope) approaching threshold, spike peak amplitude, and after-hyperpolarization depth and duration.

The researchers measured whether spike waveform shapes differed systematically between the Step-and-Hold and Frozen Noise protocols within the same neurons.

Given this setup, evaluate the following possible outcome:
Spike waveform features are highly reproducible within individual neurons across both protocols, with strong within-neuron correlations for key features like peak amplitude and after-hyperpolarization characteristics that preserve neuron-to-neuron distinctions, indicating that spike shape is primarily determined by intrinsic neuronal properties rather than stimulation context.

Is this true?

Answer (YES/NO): NO